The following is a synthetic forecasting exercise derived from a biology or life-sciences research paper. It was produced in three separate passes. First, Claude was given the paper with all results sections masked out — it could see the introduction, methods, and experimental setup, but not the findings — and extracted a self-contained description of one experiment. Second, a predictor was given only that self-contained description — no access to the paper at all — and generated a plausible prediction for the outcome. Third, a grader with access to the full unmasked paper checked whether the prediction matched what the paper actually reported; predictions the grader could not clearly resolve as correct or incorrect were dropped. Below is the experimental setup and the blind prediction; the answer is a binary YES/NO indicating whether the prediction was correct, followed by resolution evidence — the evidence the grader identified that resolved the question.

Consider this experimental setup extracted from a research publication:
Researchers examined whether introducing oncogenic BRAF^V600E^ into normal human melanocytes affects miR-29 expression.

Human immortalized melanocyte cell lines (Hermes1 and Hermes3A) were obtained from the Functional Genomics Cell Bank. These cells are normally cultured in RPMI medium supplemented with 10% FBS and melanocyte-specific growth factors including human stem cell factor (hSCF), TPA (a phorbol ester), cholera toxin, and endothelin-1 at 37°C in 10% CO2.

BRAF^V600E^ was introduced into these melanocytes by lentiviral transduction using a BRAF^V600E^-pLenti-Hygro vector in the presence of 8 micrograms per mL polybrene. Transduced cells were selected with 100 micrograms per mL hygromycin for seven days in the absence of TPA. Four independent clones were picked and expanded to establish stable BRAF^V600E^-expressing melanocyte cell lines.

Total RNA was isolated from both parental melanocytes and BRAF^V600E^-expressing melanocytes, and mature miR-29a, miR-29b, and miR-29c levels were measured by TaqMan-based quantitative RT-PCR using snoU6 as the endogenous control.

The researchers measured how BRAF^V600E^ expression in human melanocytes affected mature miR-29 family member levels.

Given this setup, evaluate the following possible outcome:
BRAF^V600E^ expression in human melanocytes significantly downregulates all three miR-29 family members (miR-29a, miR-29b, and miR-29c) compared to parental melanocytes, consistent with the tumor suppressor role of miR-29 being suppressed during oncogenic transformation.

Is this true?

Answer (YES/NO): NO